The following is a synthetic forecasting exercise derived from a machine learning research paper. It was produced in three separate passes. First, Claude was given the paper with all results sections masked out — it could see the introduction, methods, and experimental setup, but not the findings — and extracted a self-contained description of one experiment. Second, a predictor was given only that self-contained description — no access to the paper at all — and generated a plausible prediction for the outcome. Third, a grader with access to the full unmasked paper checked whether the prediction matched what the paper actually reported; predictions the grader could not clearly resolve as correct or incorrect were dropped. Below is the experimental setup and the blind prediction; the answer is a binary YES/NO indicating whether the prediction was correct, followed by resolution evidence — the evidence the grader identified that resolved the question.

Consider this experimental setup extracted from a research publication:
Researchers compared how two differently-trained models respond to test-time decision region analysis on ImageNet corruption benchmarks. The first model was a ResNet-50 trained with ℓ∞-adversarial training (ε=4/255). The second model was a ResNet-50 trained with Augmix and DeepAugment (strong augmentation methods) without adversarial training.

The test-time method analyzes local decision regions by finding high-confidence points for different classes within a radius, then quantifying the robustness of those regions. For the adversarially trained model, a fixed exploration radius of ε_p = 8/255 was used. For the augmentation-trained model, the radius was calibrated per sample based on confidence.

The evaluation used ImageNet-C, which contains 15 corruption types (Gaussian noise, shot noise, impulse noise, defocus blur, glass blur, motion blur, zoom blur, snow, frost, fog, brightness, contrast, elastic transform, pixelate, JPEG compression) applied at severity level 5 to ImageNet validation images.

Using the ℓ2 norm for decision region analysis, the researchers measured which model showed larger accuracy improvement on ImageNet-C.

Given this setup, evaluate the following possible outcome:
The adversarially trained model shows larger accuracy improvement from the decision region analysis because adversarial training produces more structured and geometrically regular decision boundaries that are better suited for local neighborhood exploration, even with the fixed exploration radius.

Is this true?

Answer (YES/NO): NO